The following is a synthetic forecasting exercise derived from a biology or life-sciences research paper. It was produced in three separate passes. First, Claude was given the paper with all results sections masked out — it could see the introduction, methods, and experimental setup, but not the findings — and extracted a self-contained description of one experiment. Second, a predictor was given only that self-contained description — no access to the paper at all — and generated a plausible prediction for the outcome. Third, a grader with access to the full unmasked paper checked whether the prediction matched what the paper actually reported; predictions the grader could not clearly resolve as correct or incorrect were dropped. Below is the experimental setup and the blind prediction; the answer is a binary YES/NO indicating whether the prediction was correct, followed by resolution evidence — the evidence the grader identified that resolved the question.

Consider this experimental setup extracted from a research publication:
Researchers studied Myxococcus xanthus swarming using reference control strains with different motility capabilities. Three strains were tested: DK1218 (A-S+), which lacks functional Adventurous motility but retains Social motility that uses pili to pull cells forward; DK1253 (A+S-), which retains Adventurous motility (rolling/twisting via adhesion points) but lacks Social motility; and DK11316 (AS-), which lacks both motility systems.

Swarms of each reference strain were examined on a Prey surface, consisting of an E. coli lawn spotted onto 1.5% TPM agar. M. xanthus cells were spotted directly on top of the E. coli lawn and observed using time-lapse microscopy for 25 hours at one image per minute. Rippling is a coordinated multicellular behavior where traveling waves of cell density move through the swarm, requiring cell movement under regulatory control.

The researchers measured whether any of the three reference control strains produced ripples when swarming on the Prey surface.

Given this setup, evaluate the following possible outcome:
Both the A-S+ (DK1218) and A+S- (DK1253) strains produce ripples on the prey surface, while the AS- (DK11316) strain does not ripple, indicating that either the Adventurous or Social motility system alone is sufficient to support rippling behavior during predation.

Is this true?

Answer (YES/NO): NO